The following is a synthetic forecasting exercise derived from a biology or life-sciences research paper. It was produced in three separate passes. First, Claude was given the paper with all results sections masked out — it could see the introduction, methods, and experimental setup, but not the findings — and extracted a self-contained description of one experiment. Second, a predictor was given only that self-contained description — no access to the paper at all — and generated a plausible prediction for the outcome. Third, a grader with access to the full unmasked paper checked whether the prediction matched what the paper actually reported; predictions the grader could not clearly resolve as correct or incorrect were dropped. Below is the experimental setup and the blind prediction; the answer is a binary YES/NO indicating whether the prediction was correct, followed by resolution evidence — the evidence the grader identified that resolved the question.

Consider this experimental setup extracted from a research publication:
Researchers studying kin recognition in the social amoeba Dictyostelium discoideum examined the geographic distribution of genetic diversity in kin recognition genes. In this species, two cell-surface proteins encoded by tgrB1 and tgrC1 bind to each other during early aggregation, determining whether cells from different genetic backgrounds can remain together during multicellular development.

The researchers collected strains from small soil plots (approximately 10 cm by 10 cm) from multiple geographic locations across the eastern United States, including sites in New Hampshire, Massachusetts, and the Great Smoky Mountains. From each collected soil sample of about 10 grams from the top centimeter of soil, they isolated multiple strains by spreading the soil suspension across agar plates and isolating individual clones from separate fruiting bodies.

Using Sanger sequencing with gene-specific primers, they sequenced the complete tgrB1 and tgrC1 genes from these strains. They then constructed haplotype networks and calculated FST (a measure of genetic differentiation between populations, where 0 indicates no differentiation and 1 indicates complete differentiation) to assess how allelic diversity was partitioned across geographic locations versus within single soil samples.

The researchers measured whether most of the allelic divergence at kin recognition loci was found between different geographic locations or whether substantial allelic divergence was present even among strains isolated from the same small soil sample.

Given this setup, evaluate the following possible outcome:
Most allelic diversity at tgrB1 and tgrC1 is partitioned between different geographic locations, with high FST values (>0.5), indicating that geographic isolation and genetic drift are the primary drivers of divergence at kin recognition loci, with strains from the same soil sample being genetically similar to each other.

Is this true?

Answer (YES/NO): NO